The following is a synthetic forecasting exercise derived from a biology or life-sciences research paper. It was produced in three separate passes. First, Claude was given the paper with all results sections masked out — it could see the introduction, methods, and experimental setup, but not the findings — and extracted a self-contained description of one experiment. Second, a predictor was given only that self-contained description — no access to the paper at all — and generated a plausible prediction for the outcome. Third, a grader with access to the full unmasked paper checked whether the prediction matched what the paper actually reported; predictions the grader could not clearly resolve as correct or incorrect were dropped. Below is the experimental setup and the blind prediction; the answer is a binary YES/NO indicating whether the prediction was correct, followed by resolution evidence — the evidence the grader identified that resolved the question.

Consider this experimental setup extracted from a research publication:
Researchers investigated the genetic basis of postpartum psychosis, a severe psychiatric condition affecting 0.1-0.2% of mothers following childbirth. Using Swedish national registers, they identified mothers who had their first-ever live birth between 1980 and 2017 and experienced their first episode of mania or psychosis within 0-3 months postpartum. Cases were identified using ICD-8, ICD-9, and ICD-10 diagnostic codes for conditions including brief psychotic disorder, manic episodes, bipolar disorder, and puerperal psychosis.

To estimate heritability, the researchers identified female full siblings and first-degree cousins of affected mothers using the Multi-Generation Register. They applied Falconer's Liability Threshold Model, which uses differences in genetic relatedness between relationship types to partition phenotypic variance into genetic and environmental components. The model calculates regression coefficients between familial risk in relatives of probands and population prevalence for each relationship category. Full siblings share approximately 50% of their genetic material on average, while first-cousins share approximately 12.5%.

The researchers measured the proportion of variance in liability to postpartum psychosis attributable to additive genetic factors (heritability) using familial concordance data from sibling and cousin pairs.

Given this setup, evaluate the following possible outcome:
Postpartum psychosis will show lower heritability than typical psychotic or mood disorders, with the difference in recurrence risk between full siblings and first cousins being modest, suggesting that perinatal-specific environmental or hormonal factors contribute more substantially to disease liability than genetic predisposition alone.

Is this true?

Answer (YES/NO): NO